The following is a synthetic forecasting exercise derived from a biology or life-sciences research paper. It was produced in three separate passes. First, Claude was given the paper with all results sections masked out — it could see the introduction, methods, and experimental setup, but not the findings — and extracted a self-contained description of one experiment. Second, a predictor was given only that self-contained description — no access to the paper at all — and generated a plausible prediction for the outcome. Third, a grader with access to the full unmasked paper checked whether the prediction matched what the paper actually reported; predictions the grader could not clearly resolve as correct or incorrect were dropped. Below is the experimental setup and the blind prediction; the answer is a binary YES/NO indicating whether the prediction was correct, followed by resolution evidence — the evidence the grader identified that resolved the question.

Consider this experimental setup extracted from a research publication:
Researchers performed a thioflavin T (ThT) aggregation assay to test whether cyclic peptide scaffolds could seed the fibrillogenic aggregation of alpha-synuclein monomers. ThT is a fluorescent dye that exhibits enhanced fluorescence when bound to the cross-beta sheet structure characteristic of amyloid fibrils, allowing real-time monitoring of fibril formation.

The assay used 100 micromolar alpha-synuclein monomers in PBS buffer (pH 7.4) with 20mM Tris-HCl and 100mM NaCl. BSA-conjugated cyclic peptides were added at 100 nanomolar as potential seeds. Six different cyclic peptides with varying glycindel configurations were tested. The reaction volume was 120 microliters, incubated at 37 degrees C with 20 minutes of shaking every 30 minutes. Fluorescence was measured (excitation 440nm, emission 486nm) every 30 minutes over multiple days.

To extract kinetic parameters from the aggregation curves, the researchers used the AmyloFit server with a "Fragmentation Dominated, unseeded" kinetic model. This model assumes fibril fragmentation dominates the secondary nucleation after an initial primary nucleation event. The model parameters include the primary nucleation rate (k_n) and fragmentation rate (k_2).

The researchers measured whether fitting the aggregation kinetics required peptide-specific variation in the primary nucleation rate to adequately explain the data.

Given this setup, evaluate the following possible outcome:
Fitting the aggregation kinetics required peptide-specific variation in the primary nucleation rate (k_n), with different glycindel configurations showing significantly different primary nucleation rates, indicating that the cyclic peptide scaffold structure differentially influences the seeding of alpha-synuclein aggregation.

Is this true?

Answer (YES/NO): YES